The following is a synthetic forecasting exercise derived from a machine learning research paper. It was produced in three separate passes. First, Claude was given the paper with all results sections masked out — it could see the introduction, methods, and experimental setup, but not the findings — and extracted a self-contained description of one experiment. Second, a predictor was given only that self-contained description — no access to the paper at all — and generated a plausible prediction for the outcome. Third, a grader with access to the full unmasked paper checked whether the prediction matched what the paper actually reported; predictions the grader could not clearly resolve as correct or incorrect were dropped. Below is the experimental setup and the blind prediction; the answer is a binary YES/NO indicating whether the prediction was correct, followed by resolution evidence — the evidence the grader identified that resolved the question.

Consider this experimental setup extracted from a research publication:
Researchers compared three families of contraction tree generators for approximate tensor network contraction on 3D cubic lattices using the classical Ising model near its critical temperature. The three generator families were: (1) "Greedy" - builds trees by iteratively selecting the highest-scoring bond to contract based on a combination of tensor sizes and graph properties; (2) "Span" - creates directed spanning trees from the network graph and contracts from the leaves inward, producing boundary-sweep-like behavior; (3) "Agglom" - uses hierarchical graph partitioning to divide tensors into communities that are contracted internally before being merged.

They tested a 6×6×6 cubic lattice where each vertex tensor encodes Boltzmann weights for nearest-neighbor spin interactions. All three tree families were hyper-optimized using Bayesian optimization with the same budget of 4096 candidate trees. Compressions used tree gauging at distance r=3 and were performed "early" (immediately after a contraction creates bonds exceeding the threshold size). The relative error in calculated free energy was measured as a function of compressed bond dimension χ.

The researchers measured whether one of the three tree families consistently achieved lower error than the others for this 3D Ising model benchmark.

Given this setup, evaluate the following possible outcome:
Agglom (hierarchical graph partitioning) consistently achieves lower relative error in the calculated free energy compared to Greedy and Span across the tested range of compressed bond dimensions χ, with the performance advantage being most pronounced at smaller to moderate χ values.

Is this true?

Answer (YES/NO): NO